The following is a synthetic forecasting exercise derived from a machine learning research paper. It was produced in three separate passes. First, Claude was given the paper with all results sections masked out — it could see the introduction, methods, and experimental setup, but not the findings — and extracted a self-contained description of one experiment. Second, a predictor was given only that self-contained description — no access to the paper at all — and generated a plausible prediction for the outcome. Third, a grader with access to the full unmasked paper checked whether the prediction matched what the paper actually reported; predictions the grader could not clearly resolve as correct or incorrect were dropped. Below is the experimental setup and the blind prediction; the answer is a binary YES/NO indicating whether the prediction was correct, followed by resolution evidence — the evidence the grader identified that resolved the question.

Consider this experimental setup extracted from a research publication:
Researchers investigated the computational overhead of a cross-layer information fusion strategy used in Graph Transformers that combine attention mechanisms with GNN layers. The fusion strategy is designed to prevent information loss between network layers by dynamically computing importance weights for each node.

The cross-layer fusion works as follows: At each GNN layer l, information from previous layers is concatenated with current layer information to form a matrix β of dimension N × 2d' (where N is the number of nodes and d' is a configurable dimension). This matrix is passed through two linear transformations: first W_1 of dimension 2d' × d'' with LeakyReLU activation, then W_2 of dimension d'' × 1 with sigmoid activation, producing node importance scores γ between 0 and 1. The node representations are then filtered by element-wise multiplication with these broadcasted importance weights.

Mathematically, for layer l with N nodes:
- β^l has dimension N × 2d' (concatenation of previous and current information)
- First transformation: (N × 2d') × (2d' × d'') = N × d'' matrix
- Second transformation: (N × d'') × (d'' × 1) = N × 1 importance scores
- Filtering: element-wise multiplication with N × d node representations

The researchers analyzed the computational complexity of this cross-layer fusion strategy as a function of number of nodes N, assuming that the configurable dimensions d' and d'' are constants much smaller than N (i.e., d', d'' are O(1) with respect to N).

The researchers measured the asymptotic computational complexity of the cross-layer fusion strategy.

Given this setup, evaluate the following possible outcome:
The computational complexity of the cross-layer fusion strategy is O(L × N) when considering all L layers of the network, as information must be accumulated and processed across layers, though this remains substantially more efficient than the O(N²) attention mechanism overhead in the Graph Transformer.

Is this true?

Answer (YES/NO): NO